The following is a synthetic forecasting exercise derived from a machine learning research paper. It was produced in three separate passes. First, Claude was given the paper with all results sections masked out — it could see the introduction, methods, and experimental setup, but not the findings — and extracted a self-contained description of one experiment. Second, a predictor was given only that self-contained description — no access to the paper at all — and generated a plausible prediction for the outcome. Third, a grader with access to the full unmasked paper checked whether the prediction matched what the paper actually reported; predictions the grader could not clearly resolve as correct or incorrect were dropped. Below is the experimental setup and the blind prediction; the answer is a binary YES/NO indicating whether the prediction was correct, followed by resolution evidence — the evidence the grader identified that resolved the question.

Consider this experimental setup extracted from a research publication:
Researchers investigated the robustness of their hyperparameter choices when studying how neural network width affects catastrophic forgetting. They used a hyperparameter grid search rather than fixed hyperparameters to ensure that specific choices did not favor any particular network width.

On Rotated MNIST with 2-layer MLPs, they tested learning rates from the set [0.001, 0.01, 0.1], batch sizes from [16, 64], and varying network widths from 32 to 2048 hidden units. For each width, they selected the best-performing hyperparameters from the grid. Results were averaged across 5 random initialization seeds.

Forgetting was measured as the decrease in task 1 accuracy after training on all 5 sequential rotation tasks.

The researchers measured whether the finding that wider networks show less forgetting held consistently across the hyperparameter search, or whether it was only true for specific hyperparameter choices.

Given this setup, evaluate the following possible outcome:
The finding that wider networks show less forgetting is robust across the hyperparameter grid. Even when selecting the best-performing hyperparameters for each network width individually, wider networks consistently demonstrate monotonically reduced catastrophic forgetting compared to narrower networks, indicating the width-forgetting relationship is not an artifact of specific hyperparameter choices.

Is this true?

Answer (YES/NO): YES